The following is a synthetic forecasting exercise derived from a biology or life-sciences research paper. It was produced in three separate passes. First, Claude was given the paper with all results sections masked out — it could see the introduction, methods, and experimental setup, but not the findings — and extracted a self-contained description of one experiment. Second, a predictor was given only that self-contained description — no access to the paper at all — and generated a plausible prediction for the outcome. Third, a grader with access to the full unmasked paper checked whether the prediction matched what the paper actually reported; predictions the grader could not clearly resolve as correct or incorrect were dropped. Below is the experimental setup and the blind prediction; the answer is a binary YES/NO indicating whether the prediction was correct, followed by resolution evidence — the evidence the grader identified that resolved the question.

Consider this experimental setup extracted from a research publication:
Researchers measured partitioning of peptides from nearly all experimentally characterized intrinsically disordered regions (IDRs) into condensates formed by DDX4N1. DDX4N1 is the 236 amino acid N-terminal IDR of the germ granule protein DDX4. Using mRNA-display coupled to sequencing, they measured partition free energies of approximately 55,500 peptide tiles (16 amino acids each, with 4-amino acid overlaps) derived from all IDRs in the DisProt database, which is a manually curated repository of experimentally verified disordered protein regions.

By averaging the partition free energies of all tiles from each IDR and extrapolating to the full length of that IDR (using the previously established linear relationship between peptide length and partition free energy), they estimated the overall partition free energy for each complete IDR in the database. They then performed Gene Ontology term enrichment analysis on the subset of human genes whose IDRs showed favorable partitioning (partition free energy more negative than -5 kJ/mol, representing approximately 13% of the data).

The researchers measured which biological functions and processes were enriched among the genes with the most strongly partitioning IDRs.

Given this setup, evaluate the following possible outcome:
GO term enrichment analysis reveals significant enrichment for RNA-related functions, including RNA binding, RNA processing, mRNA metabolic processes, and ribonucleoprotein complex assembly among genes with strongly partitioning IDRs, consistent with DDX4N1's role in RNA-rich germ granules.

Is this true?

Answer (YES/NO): YES